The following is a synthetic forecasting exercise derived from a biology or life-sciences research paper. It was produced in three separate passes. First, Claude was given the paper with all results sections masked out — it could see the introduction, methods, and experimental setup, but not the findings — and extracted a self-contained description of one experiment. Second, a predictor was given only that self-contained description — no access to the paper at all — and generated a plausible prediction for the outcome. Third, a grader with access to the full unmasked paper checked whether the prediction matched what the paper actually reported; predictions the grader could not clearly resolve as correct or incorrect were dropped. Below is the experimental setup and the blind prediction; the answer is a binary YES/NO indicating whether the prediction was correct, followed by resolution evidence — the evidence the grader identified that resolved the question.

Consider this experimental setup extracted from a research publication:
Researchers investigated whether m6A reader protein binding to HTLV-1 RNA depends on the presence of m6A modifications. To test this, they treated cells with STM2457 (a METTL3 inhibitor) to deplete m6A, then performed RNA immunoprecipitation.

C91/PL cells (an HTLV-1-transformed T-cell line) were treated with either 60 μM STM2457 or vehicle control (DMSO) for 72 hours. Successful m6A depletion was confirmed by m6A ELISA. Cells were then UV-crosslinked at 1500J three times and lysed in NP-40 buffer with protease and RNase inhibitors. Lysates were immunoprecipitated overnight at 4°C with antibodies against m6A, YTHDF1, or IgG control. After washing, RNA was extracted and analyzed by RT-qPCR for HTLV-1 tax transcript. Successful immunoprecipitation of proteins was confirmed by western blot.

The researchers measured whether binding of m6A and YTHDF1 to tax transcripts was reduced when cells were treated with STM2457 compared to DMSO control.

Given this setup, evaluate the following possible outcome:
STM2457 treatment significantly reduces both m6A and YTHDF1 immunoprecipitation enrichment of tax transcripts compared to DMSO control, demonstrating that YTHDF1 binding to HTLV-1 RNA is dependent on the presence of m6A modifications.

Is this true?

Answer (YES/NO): YES